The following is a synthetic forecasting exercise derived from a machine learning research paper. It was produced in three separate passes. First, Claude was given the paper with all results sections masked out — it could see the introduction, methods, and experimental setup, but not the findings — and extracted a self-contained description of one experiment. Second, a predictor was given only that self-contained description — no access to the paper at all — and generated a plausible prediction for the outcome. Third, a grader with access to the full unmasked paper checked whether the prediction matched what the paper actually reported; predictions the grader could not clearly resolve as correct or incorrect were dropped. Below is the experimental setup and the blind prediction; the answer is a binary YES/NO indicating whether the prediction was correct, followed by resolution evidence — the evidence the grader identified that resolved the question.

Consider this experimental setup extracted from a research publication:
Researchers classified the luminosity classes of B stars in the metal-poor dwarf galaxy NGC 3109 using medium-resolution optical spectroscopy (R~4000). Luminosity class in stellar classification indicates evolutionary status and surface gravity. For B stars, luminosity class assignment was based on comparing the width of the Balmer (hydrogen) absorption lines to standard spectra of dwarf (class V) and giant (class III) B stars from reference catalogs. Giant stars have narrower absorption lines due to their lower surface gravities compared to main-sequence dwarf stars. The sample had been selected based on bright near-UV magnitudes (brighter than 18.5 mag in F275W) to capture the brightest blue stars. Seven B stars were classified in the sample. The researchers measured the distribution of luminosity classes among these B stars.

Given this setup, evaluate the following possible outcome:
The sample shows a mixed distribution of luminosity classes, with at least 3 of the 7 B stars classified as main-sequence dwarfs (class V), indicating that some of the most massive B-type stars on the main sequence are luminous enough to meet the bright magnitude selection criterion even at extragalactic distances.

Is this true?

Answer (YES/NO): NO